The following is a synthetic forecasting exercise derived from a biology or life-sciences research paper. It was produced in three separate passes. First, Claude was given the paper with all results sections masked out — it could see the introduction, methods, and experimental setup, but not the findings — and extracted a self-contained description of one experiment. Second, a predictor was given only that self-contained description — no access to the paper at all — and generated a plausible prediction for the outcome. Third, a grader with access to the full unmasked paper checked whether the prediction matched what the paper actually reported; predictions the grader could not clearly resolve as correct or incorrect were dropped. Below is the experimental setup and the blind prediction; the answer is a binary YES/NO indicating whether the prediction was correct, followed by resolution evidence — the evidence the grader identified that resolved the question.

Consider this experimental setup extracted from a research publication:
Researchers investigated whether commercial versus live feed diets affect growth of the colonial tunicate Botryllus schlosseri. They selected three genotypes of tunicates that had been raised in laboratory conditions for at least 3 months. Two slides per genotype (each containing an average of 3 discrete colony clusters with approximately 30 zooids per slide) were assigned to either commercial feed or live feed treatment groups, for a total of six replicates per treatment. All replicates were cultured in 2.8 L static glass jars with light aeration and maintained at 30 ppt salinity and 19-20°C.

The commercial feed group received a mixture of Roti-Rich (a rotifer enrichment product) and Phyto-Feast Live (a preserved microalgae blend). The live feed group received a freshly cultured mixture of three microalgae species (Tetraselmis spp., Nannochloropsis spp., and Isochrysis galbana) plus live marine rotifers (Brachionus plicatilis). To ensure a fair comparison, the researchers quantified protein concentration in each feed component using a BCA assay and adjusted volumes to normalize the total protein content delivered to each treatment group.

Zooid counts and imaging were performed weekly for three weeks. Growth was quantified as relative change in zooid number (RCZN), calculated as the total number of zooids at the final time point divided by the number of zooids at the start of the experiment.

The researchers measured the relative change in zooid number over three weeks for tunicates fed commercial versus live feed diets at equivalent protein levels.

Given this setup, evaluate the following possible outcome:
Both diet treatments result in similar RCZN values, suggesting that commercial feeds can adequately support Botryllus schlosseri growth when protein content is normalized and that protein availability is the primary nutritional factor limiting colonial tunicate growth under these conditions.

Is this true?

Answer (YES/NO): NO